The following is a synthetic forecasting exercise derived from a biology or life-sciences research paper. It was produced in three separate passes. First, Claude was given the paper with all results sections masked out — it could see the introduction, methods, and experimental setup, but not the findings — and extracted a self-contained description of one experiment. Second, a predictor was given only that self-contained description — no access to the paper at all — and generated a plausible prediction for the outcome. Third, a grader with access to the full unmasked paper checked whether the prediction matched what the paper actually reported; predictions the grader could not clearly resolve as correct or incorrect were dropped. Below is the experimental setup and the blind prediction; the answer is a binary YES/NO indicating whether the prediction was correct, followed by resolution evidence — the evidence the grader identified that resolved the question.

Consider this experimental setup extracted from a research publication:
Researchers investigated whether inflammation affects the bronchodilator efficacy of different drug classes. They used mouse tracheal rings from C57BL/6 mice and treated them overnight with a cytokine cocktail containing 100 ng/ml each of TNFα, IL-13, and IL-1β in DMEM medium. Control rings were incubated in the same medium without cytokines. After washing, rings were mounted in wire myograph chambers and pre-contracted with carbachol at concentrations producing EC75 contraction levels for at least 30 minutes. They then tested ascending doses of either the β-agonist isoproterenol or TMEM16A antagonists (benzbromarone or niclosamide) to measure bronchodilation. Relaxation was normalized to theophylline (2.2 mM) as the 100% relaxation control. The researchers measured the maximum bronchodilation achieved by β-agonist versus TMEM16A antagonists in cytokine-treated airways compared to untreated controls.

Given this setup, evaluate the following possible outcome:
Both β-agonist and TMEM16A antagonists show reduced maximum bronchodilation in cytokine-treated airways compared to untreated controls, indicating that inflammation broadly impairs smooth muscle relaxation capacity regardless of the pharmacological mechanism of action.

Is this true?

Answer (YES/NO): NO